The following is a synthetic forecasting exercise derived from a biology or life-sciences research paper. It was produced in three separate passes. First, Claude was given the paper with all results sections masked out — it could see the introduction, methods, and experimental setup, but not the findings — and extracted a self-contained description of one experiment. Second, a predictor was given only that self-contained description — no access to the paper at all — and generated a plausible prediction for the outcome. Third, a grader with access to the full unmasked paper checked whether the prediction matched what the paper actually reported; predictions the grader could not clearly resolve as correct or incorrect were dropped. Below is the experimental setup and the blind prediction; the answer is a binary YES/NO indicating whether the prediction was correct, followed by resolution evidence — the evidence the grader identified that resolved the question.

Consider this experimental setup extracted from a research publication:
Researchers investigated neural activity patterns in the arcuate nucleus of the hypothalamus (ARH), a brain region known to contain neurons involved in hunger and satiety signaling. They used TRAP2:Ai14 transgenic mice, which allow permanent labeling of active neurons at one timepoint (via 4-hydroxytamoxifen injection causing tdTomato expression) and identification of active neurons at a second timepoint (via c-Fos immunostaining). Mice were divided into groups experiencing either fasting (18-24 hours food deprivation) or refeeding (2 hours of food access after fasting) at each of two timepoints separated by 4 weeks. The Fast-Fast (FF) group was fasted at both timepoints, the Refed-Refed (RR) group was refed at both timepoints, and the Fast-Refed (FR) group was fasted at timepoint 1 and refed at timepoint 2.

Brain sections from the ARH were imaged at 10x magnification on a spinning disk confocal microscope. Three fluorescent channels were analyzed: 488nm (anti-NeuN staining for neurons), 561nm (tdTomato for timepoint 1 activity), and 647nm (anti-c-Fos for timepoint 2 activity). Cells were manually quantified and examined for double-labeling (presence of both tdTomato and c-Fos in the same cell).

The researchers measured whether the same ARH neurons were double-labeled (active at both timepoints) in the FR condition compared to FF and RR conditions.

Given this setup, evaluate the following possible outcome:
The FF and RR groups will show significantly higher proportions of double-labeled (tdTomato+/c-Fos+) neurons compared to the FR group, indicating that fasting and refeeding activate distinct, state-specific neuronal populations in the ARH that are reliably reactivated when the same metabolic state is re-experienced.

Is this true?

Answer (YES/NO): YES